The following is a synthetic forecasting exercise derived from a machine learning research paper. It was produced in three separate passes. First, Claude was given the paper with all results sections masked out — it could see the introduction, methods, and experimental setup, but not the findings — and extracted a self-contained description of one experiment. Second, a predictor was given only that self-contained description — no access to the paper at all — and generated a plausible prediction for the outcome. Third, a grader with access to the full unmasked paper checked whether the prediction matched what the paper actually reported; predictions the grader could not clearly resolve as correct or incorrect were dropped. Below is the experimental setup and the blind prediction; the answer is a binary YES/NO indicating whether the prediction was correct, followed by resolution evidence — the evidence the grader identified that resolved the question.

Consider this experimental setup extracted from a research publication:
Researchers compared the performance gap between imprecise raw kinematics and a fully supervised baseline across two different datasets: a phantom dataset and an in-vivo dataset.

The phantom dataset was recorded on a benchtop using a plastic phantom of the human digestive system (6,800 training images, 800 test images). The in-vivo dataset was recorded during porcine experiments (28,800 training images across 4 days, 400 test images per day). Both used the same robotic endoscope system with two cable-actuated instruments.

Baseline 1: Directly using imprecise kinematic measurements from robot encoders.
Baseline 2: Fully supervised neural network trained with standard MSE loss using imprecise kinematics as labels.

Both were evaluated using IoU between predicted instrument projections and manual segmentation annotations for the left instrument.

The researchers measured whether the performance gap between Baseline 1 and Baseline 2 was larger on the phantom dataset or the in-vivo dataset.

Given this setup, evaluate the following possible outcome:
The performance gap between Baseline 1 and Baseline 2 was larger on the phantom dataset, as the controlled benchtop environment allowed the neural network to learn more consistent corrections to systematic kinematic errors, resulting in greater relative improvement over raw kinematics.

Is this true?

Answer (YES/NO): NO